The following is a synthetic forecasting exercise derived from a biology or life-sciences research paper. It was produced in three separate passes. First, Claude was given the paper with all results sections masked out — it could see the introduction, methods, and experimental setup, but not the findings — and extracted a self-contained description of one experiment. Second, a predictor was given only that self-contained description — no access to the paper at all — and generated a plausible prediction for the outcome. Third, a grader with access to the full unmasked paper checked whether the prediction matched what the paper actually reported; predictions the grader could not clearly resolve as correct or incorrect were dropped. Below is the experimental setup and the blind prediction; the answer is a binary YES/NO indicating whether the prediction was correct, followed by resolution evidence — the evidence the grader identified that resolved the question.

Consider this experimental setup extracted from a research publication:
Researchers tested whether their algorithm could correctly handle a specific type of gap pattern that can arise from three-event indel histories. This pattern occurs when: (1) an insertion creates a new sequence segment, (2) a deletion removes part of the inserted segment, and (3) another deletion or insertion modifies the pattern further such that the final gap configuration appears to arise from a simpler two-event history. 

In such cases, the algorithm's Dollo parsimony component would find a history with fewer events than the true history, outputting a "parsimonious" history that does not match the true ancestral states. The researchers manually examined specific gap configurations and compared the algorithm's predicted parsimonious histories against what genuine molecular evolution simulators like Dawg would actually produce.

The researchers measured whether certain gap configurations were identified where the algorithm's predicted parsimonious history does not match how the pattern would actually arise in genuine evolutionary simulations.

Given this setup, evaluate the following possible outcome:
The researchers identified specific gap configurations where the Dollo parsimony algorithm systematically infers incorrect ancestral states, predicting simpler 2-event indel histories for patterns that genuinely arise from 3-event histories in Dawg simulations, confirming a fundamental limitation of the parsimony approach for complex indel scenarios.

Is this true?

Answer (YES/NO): NO